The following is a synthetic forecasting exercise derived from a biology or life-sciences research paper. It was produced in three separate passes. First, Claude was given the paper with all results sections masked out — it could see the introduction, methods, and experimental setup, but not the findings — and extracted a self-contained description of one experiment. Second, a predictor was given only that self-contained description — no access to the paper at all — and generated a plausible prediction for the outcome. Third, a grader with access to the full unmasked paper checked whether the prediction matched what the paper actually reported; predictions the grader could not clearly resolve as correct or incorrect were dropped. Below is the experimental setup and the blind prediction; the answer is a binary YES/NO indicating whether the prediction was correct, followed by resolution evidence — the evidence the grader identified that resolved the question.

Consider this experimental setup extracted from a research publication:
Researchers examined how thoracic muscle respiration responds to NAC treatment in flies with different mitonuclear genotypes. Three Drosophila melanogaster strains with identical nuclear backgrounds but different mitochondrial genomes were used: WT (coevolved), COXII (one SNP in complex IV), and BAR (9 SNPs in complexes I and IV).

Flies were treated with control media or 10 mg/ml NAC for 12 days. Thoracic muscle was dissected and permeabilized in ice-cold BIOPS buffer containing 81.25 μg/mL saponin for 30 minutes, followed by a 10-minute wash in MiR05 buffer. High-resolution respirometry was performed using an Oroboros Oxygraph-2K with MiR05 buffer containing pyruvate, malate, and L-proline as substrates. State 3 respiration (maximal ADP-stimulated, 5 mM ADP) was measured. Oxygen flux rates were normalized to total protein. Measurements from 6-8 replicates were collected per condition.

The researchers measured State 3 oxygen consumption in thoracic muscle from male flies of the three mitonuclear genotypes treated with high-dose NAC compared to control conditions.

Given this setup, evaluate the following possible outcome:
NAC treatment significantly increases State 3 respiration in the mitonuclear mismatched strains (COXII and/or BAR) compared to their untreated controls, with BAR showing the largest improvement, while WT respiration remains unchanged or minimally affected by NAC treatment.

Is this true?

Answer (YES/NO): NO